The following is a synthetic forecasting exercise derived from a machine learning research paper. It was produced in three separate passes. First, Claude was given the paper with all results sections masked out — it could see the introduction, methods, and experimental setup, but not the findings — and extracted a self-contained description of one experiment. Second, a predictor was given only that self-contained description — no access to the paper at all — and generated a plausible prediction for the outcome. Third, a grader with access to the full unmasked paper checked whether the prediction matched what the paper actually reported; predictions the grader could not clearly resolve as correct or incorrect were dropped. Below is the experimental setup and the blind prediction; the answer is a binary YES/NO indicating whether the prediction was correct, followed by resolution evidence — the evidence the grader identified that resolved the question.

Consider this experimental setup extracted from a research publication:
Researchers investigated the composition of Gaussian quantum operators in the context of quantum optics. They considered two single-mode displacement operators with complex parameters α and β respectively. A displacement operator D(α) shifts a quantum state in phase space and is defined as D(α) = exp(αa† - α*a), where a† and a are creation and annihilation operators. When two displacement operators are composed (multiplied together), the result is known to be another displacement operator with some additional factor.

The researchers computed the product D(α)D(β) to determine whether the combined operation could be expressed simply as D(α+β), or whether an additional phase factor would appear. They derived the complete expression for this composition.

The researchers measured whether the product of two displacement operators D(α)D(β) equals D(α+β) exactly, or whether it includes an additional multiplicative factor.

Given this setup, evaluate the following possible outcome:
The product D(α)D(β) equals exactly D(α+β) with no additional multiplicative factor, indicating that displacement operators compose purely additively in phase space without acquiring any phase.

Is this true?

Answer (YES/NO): NO